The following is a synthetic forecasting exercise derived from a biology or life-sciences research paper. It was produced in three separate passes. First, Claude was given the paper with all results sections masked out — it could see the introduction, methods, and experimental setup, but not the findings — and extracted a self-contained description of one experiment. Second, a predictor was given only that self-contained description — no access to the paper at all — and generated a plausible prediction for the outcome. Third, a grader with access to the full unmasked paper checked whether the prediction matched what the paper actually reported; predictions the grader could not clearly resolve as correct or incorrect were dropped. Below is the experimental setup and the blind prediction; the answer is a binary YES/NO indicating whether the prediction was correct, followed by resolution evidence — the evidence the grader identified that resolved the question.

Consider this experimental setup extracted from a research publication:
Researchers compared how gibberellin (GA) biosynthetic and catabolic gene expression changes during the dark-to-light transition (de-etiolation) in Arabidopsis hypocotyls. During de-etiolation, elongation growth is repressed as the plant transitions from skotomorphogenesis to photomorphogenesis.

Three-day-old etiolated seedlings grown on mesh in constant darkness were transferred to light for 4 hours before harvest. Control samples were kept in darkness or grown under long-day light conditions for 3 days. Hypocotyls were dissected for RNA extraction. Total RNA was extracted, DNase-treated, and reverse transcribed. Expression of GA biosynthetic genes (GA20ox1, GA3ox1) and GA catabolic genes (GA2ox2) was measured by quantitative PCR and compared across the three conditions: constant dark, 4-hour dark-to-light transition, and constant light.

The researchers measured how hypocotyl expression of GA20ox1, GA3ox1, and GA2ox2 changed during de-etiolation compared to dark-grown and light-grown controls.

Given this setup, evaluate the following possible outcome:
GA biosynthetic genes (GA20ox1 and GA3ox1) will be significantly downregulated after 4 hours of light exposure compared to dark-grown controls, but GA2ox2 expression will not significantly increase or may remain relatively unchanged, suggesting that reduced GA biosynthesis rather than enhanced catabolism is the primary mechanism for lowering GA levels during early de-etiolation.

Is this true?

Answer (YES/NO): NO